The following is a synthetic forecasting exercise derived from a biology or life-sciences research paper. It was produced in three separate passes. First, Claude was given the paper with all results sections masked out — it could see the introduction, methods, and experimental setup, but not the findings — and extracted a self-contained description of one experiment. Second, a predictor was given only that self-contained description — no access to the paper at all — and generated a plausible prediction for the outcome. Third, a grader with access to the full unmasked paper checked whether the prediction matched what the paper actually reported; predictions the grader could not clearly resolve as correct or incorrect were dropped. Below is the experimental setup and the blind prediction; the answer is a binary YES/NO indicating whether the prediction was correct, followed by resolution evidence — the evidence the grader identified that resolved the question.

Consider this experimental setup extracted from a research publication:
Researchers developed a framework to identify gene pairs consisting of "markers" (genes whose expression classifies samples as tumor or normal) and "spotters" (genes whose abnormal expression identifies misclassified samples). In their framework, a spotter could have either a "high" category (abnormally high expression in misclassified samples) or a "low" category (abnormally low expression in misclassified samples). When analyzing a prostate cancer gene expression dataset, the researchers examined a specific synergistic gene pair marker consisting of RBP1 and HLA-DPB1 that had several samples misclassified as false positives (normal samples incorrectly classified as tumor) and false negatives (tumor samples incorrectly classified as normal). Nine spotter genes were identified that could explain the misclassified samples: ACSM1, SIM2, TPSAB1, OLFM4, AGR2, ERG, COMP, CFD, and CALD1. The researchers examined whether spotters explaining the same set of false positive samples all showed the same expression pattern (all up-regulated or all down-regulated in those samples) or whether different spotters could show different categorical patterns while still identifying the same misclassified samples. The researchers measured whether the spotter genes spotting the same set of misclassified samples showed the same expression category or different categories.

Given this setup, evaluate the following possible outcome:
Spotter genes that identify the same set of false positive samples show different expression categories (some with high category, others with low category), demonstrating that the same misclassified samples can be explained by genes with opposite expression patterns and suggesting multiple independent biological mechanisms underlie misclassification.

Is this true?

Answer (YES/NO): YES